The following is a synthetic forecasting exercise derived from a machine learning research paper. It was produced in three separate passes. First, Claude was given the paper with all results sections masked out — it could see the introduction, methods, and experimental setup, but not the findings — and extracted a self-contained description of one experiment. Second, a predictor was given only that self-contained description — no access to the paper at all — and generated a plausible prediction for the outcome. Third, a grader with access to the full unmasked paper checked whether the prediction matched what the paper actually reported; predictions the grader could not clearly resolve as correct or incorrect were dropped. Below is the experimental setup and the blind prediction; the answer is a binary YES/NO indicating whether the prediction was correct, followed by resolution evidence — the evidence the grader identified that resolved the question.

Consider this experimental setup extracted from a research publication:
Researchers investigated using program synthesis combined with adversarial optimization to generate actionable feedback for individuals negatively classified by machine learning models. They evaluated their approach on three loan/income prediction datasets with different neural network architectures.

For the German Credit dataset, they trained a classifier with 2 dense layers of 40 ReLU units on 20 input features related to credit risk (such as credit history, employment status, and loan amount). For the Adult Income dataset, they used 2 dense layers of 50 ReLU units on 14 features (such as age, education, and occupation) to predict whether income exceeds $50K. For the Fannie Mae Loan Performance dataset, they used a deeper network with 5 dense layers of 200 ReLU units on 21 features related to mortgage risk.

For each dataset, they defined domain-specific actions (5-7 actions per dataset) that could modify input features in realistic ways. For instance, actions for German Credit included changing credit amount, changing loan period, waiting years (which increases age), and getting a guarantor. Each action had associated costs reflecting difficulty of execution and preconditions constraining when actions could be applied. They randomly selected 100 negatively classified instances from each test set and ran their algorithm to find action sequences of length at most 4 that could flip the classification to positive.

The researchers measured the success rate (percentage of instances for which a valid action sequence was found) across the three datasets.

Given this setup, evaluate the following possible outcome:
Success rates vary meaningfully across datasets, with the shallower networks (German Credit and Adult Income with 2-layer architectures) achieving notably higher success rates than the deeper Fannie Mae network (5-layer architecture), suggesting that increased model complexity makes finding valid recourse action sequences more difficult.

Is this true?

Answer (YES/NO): YES